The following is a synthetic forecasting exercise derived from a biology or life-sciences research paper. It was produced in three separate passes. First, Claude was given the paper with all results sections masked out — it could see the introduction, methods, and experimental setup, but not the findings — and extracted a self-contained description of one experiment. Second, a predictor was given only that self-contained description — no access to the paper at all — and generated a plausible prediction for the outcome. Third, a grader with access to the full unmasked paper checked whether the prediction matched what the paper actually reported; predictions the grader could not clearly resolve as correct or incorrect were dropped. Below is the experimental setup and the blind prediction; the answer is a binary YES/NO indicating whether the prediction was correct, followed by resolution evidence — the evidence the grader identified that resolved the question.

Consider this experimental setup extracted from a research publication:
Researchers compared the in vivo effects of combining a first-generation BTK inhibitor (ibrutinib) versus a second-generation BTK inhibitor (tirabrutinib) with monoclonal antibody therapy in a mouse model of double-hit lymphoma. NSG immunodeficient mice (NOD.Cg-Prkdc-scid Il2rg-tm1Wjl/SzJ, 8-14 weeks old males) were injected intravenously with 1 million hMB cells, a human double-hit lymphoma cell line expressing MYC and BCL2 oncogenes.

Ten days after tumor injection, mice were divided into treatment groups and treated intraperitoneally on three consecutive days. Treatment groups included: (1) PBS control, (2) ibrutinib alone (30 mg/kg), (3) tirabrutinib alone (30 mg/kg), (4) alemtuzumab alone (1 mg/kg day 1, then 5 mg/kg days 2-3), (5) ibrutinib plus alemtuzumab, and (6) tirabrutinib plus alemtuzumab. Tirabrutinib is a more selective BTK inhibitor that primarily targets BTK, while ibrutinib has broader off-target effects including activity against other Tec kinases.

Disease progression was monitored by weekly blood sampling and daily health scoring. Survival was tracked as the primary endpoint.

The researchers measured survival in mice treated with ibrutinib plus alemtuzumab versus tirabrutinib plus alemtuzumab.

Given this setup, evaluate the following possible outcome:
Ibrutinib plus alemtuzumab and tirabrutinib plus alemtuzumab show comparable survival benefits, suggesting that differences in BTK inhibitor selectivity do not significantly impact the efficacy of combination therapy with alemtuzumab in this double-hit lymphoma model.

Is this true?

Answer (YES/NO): NO